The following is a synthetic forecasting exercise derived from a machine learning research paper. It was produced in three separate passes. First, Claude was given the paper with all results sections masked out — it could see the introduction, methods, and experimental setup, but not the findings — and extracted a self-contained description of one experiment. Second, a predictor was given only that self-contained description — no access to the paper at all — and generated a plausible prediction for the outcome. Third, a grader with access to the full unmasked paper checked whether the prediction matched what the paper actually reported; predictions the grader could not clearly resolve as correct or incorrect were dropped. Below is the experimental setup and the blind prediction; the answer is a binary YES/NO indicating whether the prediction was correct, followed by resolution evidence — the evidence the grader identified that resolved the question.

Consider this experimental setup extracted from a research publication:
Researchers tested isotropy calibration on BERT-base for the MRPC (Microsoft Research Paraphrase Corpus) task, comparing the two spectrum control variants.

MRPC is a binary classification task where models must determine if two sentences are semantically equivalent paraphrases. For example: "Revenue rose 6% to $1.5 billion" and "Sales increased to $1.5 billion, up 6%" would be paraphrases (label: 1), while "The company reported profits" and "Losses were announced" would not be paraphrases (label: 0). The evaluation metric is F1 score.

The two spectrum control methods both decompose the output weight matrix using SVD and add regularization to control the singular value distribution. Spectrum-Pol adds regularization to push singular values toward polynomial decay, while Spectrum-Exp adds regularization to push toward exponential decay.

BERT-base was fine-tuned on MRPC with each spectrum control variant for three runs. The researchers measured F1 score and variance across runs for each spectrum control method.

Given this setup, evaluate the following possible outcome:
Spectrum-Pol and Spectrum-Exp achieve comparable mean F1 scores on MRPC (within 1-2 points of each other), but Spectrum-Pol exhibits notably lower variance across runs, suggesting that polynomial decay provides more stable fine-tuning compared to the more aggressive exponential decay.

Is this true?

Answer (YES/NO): NO